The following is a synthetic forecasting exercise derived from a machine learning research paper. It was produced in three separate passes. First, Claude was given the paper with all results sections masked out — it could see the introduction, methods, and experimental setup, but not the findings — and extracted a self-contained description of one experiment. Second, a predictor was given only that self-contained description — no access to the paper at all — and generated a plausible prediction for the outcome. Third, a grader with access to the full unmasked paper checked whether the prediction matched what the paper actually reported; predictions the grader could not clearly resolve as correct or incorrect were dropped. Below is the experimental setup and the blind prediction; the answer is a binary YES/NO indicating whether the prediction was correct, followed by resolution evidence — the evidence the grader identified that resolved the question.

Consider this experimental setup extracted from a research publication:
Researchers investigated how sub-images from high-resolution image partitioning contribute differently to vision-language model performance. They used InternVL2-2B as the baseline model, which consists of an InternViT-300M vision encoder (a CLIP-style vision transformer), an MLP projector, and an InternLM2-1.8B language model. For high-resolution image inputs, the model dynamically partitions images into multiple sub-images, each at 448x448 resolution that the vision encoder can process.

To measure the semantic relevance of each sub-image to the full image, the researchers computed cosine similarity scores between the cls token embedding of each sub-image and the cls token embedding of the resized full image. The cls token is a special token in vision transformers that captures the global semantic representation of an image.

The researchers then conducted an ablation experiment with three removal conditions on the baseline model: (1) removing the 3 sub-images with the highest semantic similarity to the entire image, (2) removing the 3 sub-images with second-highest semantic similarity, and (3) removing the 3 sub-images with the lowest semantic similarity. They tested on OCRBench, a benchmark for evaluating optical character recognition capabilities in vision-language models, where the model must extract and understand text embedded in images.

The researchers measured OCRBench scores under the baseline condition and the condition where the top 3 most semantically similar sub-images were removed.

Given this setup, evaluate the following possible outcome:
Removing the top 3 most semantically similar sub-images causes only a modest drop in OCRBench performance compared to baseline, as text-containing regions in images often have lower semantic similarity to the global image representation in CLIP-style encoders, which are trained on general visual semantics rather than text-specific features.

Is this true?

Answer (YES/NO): NO